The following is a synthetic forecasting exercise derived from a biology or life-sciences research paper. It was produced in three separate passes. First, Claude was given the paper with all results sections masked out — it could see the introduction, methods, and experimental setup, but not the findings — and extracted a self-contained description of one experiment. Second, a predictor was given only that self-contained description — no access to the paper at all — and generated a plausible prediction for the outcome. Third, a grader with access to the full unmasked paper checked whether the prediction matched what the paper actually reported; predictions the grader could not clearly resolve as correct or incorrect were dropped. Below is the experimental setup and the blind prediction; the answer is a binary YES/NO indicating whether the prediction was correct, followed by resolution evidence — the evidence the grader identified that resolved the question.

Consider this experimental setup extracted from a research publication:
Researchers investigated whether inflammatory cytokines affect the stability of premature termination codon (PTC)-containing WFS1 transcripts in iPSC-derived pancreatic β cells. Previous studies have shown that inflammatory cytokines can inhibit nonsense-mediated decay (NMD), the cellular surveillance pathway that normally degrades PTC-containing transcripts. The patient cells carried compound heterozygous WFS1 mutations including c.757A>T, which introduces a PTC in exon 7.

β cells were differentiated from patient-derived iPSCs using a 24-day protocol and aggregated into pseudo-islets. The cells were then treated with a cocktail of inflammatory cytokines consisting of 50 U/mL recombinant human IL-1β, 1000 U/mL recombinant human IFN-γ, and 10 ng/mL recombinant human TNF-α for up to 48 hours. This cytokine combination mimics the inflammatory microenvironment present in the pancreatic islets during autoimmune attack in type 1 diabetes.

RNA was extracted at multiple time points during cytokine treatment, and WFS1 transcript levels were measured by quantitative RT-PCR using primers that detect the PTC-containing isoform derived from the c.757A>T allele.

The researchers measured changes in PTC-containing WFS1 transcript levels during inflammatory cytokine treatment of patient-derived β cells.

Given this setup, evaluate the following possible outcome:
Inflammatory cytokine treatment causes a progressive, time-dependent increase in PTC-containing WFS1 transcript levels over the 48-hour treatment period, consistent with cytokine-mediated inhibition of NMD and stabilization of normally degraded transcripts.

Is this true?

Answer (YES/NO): NO